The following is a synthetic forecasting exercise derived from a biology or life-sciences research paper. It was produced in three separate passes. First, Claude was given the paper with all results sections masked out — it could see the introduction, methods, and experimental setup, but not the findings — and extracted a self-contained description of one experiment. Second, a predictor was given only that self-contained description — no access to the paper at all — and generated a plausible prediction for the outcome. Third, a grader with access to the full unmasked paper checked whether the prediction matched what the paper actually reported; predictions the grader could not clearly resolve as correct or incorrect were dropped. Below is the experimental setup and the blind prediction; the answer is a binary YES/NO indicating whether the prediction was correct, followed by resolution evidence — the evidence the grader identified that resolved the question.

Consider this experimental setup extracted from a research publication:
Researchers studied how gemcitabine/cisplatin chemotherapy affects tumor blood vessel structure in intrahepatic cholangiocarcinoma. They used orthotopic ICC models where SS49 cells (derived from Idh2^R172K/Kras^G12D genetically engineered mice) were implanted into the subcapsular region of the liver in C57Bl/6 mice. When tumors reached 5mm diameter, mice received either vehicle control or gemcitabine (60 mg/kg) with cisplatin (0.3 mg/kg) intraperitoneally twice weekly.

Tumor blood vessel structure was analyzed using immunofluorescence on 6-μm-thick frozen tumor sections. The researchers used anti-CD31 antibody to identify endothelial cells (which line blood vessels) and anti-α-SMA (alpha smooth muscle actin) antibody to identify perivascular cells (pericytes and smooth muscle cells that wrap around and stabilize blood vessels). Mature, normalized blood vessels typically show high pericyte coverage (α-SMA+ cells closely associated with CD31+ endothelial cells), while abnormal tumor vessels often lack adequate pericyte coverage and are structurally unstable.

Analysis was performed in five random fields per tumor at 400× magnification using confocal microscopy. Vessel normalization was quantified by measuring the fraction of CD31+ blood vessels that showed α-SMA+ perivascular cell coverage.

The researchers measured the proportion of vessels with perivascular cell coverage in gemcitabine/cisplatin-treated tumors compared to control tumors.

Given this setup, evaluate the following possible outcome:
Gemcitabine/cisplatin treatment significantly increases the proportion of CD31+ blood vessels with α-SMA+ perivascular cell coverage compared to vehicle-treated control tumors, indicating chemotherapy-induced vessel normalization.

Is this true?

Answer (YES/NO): YES